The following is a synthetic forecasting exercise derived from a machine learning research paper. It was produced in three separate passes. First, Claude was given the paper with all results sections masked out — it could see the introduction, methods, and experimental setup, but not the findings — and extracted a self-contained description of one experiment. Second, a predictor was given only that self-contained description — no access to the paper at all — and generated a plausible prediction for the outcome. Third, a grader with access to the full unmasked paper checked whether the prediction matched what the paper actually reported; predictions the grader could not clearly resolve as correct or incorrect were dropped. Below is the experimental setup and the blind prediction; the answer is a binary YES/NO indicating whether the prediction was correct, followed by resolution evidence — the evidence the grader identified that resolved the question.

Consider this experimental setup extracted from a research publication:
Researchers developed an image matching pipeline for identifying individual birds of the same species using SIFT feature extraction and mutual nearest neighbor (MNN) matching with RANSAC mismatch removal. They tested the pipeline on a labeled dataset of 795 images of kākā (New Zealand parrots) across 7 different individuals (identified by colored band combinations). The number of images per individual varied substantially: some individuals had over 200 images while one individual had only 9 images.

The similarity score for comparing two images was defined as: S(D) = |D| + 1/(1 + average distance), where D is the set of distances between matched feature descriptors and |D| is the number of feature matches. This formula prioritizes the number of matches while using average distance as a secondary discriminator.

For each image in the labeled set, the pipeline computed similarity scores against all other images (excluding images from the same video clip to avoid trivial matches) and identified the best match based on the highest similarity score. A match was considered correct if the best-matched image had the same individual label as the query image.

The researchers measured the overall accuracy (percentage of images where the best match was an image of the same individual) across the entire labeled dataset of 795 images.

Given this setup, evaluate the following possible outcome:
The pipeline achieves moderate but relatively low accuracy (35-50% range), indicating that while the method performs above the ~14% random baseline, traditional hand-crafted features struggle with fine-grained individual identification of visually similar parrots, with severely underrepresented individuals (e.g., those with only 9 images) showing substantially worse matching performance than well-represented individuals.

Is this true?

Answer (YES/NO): NO